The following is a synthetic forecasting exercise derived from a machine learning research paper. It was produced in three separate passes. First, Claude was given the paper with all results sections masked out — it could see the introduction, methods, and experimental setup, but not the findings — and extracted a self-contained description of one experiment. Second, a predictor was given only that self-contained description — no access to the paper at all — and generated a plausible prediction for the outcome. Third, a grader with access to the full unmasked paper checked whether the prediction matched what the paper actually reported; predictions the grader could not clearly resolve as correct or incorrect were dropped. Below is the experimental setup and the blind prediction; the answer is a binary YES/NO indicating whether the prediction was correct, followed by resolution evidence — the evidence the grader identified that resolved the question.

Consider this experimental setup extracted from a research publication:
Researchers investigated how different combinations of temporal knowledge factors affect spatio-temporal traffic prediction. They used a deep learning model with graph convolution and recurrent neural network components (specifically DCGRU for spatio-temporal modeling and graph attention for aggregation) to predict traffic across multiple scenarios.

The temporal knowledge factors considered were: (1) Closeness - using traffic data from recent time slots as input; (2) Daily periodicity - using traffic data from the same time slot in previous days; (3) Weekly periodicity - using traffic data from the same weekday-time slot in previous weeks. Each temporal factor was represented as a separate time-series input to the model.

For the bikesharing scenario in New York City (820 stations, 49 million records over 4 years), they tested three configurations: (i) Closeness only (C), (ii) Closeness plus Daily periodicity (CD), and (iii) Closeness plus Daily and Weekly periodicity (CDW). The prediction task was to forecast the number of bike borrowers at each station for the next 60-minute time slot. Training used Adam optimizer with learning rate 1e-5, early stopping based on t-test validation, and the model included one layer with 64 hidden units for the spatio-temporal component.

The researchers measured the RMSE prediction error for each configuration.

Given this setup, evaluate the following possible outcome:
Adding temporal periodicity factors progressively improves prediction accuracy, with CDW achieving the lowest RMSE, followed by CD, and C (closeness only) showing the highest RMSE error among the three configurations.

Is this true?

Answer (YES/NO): YES